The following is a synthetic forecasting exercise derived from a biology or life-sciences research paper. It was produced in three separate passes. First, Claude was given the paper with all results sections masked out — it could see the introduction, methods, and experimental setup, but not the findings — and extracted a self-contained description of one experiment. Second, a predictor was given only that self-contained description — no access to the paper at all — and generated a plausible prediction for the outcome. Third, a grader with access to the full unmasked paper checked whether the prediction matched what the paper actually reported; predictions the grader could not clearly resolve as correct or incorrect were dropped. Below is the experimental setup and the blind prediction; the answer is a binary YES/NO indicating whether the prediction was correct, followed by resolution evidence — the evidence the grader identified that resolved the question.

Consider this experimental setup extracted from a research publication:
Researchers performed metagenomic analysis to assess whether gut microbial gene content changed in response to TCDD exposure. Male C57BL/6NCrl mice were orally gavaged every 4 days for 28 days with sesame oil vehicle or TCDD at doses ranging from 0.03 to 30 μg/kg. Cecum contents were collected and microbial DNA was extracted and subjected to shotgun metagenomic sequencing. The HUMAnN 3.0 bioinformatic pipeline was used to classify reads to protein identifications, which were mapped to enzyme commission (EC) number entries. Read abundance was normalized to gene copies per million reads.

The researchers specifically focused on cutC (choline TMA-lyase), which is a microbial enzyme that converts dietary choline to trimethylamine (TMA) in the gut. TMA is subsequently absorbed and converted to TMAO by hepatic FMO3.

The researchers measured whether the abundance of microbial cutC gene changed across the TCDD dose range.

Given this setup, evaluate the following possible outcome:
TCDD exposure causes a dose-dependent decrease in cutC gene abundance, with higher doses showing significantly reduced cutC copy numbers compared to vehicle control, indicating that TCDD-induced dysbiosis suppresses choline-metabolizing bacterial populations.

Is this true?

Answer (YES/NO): NO